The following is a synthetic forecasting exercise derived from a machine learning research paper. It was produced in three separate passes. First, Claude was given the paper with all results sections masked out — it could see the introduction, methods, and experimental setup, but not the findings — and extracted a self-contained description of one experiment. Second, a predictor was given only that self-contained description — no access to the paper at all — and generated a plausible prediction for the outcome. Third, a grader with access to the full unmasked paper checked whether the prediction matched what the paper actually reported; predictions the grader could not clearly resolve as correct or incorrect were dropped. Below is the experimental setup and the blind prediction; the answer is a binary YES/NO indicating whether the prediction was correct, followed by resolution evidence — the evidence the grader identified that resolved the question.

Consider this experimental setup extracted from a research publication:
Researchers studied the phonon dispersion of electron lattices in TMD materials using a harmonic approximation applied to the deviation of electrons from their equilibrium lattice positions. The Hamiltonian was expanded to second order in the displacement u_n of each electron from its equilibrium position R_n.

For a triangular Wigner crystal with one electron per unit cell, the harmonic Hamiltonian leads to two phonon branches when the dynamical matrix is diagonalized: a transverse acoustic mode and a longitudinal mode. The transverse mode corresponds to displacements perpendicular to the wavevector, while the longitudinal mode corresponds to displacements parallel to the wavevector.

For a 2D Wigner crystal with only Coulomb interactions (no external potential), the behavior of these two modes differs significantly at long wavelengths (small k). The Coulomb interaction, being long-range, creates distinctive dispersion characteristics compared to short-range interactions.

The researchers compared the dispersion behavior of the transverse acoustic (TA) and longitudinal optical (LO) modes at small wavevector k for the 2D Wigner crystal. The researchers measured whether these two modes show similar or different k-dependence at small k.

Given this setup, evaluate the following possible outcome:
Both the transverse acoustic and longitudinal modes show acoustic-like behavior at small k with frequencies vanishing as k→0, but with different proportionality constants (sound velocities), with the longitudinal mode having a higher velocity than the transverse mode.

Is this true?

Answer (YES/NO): NO